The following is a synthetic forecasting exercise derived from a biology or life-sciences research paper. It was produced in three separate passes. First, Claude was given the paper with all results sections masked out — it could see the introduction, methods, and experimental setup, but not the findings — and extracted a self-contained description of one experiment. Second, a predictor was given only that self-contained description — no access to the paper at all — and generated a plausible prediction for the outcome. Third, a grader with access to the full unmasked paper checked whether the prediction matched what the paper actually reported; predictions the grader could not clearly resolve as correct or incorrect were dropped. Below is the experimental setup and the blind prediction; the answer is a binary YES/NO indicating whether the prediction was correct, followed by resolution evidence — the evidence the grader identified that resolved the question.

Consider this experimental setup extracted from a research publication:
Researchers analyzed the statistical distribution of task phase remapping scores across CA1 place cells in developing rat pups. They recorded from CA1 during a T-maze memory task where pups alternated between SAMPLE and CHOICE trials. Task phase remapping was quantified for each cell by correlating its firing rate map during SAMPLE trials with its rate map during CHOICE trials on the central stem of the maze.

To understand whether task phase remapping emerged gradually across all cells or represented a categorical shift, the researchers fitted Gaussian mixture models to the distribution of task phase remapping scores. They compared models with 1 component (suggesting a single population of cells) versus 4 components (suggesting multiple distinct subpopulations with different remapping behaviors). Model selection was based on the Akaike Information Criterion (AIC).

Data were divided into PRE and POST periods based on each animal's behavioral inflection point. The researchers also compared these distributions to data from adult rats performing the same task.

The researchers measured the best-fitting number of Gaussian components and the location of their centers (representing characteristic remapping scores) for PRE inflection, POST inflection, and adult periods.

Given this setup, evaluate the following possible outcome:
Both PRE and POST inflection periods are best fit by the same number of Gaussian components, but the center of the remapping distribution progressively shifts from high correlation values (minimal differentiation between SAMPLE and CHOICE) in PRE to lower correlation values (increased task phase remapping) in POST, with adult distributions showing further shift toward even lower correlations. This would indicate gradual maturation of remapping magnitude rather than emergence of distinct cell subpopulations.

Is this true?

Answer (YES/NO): NO